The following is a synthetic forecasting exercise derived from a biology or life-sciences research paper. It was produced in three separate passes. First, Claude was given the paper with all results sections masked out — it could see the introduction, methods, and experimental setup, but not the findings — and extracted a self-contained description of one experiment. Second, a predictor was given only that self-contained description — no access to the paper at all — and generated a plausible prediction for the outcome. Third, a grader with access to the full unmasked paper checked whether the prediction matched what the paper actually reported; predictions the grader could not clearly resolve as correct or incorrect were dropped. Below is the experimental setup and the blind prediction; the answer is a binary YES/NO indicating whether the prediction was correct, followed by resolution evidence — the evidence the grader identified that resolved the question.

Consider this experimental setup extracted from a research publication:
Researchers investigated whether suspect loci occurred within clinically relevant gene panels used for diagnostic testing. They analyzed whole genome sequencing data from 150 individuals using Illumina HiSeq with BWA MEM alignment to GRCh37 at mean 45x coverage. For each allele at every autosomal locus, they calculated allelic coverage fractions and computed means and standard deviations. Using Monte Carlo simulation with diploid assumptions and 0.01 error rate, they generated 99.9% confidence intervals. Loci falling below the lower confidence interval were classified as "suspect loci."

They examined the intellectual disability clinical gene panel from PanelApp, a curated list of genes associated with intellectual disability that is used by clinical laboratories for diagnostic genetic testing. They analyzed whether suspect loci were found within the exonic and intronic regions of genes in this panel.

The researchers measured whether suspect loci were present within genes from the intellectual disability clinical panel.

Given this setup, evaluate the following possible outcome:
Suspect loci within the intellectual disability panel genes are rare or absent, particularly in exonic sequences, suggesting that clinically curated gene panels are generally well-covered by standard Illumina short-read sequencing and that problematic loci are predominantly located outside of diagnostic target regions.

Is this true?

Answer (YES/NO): NO